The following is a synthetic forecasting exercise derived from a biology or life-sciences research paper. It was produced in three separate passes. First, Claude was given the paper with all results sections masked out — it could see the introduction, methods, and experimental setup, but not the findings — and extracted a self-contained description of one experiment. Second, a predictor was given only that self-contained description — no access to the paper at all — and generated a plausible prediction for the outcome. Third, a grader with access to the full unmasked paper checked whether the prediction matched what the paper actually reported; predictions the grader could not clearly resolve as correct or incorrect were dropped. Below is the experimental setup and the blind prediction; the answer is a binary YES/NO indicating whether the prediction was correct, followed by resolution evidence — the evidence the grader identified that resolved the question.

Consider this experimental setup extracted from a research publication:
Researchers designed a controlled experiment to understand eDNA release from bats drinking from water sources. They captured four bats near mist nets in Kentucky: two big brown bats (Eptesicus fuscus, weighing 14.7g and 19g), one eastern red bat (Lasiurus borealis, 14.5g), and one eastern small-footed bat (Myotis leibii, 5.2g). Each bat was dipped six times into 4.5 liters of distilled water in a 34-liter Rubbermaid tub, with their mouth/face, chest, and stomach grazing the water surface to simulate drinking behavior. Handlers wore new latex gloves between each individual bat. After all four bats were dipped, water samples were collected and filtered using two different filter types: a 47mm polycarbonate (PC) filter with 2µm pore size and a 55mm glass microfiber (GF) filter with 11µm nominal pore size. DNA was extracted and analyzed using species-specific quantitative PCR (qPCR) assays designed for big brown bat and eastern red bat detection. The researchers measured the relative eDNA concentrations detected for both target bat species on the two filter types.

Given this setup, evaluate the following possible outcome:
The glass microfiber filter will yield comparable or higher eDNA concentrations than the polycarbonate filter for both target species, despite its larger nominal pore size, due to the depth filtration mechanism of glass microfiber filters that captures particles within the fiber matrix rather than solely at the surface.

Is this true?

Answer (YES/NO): YES